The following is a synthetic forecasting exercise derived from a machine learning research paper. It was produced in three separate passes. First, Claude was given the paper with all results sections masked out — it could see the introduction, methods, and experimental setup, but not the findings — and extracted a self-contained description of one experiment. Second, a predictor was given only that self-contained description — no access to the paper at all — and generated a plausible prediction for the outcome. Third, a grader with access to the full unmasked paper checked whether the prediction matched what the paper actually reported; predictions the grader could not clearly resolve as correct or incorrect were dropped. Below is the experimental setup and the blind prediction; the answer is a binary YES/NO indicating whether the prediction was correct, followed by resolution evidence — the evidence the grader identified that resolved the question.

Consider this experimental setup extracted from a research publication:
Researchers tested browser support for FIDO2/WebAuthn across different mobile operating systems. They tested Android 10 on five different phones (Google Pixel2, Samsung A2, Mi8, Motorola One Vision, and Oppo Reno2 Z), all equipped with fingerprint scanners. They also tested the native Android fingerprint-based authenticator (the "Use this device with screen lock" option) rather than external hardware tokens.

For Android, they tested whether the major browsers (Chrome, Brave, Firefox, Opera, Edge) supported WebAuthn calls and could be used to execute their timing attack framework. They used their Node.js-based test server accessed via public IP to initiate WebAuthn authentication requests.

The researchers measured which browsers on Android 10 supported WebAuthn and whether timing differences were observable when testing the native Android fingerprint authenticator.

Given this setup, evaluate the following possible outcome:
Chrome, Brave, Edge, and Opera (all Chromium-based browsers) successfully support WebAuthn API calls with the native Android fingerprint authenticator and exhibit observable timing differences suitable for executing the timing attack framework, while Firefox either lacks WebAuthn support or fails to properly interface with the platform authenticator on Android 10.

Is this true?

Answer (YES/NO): NO